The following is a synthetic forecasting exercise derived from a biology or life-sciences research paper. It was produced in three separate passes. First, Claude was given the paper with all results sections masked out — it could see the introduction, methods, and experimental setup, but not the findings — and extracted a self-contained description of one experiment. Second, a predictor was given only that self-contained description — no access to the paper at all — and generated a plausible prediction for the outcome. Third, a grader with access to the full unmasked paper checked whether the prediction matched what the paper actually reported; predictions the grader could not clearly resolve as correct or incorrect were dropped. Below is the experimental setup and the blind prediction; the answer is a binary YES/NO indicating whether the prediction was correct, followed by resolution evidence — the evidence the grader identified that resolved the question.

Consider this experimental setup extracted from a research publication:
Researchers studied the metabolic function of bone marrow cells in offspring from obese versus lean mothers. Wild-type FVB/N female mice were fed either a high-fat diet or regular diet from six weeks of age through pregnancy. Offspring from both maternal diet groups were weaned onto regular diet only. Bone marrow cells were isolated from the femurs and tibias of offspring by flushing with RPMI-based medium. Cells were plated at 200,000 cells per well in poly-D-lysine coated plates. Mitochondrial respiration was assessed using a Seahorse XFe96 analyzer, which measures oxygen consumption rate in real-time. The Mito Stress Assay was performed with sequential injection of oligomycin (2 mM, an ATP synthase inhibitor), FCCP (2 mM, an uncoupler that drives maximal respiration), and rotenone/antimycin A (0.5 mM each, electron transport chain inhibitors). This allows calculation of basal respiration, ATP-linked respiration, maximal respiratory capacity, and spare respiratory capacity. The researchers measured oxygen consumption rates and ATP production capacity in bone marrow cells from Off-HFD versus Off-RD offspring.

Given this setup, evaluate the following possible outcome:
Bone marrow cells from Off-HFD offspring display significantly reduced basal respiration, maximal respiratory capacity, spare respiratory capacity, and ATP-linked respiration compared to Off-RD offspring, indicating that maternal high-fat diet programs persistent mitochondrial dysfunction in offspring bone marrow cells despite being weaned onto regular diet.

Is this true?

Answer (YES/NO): NO